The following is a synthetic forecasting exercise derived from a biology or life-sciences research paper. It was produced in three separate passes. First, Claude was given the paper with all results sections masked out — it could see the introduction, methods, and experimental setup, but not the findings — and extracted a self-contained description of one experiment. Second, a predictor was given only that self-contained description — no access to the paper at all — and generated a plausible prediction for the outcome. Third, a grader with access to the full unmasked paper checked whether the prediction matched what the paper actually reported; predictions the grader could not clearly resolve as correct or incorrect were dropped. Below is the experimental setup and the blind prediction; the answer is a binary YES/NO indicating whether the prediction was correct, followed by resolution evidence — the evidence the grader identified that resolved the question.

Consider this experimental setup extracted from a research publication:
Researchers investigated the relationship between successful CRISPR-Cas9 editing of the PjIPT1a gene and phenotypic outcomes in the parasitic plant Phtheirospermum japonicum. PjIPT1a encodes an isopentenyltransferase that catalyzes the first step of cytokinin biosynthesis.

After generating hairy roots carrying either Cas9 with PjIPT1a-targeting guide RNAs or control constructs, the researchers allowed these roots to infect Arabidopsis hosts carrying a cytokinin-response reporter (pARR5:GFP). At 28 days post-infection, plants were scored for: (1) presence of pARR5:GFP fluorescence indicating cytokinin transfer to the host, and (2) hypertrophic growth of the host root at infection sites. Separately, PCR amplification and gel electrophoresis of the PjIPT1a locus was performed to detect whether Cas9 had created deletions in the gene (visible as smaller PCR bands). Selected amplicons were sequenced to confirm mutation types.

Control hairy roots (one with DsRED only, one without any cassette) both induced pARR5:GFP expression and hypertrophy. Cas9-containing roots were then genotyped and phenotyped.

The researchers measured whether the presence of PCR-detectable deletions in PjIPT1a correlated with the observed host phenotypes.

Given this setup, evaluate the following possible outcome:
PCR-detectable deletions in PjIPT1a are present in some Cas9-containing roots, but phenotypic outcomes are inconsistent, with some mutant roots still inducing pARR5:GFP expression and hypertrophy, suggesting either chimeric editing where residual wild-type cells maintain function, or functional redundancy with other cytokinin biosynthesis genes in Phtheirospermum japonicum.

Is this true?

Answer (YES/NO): NO